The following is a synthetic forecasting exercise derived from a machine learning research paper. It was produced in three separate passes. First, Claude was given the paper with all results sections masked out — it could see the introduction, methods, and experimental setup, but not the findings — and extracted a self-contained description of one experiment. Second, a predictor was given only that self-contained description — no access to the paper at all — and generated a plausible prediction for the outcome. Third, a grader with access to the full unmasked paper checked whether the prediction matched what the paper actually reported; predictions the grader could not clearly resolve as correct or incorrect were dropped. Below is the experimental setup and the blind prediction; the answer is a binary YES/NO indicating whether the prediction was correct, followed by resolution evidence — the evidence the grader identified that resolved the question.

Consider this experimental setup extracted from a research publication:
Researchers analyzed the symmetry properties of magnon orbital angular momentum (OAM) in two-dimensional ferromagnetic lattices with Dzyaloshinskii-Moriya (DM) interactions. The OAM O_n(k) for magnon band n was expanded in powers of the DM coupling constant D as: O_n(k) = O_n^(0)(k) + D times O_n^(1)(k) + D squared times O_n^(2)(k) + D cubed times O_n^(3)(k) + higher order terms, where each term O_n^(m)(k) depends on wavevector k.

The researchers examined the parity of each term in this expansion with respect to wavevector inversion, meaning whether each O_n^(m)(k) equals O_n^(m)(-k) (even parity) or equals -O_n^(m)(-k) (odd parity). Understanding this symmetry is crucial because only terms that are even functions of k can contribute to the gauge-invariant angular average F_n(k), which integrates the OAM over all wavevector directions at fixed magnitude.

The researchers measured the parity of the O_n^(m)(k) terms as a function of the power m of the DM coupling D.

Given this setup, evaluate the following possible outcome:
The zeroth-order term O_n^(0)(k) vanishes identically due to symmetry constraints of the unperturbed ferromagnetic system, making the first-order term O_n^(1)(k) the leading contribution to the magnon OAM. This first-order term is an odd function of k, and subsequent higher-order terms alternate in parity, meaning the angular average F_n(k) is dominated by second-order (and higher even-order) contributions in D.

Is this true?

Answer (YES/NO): NO